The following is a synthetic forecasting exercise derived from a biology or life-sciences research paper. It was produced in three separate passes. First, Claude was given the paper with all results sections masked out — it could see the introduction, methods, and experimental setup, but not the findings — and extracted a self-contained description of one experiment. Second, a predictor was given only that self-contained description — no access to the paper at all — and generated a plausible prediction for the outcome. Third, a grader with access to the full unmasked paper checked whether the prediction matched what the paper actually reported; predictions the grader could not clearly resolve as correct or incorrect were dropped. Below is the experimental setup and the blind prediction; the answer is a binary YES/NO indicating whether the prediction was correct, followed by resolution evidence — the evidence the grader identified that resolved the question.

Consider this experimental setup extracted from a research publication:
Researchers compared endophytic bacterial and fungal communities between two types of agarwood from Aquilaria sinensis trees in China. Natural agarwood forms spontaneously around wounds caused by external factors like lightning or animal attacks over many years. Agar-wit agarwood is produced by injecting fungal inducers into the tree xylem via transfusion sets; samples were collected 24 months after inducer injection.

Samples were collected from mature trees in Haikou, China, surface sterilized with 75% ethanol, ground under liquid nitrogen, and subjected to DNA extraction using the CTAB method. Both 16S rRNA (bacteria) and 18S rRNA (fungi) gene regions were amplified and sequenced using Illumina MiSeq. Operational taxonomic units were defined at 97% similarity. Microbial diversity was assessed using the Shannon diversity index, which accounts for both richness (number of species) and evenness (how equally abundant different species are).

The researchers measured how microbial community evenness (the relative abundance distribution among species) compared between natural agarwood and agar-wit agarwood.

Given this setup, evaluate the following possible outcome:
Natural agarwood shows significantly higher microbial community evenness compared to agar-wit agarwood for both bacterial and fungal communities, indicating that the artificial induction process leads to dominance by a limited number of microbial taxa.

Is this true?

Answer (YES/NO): YES